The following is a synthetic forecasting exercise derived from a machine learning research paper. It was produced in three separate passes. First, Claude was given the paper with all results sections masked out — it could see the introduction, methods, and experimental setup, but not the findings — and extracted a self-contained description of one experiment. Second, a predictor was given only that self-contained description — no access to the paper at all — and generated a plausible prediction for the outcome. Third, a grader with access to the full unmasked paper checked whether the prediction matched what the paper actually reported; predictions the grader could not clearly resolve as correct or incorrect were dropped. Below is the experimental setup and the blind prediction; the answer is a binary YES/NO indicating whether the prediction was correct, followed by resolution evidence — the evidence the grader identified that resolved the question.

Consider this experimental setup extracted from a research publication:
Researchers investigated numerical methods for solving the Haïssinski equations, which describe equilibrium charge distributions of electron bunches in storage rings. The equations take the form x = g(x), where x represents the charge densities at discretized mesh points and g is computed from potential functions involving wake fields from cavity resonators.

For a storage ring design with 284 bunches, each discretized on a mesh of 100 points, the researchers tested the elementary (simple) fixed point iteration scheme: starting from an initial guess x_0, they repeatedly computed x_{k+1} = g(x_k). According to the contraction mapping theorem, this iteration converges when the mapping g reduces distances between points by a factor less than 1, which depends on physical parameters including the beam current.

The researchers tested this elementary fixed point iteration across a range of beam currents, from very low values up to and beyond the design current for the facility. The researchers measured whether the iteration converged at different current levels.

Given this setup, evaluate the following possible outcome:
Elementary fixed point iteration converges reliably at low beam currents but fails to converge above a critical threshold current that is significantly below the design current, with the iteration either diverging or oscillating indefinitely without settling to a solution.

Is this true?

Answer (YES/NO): YES